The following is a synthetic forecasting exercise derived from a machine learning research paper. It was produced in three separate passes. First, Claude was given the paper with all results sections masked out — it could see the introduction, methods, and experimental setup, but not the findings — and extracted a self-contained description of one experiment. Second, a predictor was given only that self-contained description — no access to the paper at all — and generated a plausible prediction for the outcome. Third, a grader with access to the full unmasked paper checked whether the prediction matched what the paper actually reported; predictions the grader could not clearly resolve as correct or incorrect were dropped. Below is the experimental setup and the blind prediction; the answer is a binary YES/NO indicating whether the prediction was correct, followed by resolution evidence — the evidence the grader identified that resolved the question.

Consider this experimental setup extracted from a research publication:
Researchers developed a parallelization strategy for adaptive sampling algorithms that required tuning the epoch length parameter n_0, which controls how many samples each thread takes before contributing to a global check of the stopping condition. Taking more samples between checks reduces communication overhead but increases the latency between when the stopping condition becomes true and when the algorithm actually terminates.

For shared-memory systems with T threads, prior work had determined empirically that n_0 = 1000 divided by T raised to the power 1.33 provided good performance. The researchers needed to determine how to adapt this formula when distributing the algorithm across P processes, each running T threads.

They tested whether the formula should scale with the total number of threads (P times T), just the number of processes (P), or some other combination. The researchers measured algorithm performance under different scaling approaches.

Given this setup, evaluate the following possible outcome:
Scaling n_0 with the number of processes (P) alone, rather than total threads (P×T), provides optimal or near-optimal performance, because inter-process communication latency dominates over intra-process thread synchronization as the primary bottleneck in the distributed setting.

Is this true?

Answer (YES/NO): NO